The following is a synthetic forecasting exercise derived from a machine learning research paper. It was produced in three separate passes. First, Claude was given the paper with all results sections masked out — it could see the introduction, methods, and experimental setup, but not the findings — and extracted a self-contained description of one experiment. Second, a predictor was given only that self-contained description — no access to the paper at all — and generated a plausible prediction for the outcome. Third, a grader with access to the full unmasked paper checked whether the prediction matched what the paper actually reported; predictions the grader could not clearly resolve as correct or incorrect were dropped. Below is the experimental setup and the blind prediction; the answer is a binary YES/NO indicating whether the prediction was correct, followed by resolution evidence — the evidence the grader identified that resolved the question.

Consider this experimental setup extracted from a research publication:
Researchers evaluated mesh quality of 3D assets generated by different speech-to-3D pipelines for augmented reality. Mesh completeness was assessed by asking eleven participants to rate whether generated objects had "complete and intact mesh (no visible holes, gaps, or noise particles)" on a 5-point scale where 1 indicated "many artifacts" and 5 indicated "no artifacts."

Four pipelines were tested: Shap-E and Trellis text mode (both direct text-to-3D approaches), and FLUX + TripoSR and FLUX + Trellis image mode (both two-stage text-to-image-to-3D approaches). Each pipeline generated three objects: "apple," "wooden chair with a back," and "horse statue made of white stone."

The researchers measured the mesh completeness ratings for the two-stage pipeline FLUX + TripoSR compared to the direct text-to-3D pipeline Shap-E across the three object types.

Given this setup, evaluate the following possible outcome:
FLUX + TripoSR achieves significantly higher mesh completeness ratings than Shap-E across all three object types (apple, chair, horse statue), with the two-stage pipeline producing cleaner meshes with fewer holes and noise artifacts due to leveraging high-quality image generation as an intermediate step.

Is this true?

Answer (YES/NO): NO